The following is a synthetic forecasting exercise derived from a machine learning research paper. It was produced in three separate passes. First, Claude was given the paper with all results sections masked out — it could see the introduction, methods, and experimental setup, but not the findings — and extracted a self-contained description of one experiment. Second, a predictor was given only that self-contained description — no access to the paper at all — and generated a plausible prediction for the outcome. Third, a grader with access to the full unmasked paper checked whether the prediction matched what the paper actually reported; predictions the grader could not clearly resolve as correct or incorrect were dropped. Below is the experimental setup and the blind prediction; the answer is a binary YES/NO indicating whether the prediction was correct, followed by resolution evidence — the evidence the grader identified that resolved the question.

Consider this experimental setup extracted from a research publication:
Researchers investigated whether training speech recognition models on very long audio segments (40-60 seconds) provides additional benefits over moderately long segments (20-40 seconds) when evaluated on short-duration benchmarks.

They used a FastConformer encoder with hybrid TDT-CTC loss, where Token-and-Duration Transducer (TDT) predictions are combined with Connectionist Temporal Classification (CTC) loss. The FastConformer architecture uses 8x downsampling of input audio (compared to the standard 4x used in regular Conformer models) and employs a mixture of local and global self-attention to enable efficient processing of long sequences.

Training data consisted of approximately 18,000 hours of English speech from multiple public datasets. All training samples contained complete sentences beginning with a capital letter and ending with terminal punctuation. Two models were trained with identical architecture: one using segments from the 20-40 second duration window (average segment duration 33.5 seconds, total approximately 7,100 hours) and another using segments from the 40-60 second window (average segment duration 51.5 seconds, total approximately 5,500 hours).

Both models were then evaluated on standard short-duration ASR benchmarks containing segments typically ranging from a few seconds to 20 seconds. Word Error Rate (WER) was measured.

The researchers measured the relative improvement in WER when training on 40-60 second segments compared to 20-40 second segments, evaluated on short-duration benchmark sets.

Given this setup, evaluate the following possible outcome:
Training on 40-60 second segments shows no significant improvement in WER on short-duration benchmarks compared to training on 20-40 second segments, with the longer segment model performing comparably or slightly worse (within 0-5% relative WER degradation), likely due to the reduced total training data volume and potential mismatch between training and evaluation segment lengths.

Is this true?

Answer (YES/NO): YES